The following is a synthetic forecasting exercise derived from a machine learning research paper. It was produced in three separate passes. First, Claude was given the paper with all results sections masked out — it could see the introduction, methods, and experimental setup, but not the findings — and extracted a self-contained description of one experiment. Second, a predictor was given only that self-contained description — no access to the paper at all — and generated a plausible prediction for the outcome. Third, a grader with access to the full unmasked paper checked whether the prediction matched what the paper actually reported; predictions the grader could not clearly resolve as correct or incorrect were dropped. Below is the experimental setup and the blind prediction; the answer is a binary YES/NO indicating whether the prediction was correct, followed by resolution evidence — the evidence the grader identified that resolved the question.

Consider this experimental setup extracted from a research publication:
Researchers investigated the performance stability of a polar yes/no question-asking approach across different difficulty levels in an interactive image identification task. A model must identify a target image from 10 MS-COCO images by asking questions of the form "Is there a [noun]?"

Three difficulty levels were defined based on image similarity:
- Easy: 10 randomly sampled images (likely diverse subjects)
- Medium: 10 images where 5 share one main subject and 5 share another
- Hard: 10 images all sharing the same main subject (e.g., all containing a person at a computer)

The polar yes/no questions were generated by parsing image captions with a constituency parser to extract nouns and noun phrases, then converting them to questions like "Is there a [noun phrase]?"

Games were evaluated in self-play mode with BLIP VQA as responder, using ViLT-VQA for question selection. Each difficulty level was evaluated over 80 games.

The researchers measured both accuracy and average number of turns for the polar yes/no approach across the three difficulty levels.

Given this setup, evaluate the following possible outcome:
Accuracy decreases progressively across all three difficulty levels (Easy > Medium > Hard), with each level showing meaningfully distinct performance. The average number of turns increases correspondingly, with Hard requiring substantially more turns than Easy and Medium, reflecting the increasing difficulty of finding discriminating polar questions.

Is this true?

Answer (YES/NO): NO